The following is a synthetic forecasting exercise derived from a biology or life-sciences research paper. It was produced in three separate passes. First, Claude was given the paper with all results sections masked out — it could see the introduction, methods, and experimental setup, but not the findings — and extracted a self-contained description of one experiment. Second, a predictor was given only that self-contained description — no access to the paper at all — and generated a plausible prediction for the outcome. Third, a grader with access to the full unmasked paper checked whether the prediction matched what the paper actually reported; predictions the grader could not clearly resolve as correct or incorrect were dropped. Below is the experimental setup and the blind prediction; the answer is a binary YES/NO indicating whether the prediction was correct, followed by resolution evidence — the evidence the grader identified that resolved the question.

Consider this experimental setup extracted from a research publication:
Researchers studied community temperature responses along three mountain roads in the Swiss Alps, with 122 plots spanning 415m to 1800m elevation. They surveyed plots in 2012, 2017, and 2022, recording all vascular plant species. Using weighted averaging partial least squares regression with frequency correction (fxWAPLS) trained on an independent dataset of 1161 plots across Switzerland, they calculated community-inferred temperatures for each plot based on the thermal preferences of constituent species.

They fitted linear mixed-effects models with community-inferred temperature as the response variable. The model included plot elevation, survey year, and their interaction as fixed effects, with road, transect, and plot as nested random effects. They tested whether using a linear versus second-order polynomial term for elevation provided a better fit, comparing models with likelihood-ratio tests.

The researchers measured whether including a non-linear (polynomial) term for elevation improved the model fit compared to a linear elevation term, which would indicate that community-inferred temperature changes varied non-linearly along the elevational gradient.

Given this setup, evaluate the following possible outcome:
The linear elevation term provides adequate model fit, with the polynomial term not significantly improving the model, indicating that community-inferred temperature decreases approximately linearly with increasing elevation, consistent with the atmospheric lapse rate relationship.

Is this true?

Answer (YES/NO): NO